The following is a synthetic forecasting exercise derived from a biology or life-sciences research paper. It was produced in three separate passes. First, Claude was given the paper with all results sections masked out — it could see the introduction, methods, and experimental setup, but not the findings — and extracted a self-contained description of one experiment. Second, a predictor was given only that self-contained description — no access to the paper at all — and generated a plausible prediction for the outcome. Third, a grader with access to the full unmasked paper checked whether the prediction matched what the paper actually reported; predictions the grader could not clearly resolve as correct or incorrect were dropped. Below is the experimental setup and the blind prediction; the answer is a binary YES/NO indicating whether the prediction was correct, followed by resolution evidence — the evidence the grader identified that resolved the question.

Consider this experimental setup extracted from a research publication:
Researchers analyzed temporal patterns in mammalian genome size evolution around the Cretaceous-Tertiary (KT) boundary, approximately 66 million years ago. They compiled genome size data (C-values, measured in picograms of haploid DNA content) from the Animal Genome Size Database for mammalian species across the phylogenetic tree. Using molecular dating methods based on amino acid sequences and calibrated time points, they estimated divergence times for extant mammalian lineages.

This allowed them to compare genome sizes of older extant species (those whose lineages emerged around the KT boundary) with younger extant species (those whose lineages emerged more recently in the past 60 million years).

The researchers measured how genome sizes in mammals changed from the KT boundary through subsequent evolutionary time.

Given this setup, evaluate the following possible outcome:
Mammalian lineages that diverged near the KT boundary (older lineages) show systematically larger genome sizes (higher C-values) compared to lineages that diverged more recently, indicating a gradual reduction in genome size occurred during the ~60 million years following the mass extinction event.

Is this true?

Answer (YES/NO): NO